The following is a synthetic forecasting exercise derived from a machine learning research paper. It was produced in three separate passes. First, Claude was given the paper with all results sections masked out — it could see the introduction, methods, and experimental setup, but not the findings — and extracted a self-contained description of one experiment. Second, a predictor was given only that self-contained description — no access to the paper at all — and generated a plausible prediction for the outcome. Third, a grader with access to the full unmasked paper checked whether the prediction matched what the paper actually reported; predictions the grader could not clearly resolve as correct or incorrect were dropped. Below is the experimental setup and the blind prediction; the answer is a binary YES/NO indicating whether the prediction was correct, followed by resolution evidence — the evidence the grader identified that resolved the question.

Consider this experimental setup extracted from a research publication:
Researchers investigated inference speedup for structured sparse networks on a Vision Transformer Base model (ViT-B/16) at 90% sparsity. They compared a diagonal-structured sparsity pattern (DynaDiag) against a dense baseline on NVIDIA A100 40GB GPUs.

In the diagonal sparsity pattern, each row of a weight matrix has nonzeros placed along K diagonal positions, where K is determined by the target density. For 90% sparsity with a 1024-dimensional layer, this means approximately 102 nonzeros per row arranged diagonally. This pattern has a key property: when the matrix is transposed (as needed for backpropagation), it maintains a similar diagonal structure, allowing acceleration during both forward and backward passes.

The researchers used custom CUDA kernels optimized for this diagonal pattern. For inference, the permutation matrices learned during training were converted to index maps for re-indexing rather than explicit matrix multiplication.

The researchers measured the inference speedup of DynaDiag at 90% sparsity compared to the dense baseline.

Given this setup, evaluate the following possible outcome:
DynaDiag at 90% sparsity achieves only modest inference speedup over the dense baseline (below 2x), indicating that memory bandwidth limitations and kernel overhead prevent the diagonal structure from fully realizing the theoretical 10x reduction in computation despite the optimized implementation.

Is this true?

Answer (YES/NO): NO